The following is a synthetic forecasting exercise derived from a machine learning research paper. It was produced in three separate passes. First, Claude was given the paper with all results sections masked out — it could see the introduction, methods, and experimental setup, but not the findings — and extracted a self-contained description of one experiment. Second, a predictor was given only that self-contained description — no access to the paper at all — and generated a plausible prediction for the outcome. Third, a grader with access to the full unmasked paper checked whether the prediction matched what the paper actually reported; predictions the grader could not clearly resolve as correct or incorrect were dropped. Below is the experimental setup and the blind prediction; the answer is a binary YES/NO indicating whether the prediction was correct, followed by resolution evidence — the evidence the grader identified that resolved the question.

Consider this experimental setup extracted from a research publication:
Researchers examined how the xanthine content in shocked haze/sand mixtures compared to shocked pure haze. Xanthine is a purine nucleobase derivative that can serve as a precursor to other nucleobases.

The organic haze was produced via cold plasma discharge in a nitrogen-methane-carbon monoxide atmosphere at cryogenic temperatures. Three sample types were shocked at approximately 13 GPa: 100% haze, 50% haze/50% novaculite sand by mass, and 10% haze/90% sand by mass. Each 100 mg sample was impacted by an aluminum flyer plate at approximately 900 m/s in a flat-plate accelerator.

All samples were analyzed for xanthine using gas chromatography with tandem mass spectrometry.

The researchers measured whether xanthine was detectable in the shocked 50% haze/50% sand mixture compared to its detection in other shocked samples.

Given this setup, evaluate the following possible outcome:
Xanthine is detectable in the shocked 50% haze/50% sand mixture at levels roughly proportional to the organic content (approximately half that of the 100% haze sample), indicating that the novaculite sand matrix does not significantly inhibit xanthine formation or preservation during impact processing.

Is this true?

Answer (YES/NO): NO